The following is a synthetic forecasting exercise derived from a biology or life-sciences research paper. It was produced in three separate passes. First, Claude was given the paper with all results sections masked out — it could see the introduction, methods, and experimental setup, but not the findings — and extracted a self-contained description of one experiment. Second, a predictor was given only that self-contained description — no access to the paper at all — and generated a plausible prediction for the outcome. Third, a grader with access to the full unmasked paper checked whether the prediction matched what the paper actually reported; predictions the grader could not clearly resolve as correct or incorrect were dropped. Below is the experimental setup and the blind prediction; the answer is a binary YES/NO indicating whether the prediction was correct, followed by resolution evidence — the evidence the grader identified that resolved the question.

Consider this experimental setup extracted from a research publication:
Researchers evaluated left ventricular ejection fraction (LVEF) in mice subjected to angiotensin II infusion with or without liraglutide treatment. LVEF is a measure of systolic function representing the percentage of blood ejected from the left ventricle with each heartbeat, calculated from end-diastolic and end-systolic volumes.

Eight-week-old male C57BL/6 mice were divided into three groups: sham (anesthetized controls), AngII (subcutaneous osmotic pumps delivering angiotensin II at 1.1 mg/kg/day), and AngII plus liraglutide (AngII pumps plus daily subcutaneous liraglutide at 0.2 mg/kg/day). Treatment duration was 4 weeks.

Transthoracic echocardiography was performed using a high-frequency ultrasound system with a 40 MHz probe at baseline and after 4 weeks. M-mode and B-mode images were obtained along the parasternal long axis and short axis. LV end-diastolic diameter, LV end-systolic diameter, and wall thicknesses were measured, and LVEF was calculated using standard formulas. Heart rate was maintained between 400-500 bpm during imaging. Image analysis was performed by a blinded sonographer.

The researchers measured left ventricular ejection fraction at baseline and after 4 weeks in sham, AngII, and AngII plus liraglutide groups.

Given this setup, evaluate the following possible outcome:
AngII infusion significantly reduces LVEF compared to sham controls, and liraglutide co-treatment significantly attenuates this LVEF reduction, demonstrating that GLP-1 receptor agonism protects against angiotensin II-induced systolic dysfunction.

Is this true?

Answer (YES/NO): NO